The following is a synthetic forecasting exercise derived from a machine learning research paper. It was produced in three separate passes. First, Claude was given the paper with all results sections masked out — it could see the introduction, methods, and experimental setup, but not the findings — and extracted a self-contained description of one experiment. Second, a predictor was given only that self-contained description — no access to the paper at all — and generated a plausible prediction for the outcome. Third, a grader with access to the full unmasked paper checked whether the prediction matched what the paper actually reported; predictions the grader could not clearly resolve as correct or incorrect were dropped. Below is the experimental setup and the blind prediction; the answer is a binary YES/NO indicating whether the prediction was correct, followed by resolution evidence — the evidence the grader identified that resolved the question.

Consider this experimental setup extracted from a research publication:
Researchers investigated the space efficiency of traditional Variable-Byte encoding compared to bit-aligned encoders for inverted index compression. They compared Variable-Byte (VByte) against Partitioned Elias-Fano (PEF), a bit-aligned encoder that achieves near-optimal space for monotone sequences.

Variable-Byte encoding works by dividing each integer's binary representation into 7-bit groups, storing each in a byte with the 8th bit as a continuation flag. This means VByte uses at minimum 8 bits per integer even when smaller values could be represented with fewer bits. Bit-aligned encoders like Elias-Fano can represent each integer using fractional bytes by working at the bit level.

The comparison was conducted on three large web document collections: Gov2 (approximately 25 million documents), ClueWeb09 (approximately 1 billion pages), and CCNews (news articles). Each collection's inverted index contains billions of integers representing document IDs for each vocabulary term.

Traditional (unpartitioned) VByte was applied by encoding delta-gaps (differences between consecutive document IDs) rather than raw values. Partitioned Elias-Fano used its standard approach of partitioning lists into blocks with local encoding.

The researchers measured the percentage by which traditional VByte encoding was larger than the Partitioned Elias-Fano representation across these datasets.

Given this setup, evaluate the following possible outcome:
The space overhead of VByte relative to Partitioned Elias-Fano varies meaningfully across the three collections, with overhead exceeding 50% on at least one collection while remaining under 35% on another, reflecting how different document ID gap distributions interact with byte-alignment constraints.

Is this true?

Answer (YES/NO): NO